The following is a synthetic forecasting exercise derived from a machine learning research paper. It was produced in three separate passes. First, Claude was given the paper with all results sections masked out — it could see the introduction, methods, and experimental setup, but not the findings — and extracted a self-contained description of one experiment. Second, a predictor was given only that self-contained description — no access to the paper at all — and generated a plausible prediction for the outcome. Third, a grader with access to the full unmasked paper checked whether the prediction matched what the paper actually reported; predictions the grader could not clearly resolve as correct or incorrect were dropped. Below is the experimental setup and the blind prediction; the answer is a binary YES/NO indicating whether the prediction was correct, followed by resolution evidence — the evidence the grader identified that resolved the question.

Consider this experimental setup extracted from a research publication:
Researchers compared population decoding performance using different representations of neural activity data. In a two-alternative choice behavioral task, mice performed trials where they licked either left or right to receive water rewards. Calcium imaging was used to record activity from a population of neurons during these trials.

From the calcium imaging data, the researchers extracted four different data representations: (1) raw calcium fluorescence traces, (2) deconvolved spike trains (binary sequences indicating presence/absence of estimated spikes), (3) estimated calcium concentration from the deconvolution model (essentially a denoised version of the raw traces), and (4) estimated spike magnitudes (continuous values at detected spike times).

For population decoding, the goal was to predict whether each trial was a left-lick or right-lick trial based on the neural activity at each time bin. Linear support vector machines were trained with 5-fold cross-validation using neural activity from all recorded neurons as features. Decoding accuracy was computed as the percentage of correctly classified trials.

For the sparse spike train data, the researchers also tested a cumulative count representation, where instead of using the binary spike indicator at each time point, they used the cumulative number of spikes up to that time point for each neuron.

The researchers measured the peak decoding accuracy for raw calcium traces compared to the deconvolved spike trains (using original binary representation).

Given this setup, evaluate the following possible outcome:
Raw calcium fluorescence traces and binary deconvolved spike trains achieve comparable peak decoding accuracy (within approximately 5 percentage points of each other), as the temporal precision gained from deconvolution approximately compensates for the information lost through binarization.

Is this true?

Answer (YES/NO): NO